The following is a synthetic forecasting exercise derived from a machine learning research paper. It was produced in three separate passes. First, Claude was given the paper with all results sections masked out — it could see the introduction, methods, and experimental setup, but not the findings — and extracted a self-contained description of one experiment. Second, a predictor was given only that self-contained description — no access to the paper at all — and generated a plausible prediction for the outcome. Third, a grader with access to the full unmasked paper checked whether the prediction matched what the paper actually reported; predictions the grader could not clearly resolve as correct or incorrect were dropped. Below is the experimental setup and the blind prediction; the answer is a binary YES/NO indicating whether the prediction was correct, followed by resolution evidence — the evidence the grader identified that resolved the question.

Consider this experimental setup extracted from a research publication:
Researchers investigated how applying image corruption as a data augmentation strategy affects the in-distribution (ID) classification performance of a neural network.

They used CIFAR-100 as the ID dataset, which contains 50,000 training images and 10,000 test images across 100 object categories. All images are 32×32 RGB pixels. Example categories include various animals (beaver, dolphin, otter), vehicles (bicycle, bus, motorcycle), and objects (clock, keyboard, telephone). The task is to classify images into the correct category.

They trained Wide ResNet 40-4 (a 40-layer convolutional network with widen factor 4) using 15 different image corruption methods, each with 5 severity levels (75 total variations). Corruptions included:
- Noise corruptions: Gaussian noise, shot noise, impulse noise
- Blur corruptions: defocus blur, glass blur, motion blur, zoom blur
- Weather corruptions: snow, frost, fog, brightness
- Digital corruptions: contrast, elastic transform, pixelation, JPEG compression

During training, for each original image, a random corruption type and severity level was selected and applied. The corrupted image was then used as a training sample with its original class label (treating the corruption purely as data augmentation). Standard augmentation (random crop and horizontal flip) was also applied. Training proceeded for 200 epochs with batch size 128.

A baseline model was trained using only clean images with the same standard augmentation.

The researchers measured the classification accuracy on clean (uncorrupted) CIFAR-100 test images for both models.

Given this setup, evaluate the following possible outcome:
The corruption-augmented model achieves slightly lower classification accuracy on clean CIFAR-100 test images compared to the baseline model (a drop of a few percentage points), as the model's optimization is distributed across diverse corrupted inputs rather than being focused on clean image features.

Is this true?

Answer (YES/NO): YES